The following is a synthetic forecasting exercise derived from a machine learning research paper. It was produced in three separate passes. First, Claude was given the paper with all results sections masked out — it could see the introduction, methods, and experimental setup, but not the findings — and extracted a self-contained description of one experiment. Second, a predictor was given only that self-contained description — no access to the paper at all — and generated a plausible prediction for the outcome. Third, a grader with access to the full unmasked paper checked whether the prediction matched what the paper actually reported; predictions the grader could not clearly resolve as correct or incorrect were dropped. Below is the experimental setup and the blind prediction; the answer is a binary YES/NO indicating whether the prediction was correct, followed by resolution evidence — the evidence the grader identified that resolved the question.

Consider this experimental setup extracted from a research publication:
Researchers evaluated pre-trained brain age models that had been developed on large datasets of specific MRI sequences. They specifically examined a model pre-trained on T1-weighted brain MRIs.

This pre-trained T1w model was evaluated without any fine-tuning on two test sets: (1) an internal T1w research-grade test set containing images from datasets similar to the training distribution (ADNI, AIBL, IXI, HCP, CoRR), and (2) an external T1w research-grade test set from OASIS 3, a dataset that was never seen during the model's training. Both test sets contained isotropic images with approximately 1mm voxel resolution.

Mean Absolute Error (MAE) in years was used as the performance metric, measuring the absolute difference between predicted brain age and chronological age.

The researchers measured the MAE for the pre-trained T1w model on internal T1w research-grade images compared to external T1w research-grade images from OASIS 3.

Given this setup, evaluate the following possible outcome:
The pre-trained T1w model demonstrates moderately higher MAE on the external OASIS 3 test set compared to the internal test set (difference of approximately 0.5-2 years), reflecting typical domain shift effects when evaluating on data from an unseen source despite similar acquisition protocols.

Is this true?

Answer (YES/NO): NO